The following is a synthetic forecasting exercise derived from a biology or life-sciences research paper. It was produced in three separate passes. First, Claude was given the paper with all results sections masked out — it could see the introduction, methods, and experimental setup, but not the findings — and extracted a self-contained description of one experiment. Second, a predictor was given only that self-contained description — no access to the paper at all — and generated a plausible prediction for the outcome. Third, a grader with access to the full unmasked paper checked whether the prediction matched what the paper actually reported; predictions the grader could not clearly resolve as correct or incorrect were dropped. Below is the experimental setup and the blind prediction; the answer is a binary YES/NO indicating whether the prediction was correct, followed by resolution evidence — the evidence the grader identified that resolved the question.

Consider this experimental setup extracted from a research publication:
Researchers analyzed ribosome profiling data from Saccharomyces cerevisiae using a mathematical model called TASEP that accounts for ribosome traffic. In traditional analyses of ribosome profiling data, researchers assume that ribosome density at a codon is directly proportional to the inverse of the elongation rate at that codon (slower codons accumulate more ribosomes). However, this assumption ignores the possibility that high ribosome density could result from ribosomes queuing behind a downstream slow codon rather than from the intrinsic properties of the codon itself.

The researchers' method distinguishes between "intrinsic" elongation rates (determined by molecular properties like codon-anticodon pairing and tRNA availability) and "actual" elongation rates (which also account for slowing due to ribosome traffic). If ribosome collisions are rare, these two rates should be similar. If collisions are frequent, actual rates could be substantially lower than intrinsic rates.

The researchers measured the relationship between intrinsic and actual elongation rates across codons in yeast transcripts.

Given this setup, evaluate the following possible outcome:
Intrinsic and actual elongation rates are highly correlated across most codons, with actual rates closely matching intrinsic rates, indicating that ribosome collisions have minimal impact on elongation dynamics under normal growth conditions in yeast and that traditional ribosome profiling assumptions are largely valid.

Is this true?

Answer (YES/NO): NO